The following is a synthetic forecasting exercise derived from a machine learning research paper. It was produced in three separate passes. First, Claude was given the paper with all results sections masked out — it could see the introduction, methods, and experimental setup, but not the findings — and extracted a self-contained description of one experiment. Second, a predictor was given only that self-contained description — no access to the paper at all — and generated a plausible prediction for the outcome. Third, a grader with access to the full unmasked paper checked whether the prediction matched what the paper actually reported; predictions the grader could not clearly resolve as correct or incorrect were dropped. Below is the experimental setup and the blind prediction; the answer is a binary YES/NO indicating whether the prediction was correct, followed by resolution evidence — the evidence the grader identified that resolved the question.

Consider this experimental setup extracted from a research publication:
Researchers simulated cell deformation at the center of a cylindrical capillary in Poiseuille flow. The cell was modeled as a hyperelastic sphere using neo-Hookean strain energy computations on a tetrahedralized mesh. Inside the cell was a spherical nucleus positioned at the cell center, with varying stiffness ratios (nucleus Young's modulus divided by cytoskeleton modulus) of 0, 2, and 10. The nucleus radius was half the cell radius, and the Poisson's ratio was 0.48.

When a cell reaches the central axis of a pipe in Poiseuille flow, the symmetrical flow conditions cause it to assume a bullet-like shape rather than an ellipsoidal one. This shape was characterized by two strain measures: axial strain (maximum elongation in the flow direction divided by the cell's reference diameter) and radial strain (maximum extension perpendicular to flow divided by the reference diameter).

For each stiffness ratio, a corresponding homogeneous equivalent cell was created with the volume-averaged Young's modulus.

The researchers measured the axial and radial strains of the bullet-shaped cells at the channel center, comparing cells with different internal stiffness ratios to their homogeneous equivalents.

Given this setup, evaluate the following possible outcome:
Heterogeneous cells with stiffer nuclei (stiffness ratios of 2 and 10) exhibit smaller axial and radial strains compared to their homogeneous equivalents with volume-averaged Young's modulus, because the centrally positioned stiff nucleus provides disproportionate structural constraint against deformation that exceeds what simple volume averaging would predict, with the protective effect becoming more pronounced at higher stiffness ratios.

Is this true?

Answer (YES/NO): NO